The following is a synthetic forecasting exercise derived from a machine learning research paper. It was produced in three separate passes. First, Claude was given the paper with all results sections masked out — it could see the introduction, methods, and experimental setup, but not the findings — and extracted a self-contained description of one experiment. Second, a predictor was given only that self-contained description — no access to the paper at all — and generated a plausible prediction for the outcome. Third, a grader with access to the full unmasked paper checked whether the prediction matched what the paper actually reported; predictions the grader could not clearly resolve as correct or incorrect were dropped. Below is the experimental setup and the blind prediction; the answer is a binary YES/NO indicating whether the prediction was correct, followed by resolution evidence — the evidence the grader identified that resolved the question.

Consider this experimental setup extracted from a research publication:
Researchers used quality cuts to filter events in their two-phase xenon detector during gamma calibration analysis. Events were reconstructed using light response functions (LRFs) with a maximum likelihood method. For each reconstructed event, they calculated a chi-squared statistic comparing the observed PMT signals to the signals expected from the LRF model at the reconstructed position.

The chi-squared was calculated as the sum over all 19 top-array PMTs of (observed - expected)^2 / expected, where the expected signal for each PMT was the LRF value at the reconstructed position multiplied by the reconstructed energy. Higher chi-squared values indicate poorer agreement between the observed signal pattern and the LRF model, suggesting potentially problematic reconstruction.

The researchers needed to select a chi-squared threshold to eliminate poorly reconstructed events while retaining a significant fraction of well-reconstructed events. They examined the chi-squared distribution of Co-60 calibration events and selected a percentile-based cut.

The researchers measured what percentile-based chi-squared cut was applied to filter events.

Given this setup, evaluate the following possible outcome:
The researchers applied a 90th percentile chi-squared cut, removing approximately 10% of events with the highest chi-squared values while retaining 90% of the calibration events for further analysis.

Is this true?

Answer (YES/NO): NO